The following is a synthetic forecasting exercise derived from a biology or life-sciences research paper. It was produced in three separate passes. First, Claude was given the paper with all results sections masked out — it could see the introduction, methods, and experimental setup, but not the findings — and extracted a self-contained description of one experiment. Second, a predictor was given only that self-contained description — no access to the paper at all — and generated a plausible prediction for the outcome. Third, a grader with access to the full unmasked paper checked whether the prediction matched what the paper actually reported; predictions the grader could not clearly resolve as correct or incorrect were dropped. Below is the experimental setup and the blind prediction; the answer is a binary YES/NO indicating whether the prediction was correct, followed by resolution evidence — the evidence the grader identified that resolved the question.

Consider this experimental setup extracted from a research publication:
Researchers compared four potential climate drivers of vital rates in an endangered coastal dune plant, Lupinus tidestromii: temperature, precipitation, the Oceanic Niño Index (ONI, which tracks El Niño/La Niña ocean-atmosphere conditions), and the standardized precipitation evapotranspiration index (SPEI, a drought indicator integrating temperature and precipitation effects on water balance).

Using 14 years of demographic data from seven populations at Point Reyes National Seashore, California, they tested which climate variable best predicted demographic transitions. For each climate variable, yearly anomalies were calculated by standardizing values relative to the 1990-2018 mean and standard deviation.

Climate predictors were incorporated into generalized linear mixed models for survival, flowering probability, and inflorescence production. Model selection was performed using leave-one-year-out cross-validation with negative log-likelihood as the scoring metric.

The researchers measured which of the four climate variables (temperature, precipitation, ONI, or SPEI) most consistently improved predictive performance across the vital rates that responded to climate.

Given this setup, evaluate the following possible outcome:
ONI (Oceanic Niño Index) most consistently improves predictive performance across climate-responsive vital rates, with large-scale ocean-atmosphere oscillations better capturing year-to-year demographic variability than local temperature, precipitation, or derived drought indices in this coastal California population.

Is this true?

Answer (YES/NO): NO